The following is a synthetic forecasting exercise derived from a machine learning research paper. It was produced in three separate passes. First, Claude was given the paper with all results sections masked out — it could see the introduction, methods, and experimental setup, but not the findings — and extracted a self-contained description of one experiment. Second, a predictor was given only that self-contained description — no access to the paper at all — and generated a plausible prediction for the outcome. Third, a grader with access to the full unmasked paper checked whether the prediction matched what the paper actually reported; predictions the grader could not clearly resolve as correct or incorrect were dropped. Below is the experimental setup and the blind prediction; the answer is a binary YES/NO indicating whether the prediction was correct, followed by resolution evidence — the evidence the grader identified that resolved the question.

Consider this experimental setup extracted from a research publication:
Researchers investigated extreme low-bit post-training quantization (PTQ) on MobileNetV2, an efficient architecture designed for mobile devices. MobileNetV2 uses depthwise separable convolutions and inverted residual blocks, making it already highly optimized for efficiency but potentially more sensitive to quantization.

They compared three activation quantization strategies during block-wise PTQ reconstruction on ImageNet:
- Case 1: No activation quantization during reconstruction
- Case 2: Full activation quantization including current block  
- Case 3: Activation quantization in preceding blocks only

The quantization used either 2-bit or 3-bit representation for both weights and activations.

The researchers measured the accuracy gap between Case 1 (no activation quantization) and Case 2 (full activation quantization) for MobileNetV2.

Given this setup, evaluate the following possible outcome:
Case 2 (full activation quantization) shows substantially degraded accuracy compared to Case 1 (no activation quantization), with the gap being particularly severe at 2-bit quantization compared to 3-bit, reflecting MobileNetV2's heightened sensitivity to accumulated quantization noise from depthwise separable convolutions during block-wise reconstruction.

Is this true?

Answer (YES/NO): NO